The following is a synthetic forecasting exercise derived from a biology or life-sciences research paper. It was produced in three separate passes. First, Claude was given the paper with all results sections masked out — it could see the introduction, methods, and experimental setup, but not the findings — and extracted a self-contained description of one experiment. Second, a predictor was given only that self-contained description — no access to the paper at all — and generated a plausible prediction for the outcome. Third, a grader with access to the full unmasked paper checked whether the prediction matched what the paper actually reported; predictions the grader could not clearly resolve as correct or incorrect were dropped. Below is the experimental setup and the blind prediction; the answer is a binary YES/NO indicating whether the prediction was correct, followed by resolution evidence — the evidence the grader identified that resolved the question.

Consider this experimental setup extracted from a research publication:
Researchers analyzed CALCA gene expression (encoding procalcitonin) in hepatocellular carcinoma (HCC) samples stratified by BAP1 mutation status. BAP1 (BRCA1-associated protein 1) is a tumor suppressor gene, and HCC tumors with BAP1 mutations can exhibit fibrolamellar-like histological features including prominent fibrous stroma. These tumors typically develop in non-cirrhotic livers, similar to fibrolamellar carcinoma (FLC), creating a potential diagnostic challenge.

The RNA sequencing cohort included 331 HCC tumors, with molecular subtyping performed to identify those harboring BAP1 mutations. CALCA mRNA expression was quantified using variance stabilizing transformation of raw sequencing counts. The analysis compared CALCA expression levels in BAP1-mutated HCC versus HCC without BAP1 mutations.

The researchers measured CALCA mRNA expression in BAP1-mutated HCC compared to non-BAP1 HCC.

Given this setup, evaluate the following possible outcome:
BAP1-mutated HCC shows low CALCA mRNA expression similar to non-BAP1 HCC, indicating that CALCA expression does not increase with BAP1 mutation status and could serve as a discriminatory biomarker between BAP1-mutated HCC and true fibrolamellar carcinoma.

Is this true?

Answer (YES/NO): YES